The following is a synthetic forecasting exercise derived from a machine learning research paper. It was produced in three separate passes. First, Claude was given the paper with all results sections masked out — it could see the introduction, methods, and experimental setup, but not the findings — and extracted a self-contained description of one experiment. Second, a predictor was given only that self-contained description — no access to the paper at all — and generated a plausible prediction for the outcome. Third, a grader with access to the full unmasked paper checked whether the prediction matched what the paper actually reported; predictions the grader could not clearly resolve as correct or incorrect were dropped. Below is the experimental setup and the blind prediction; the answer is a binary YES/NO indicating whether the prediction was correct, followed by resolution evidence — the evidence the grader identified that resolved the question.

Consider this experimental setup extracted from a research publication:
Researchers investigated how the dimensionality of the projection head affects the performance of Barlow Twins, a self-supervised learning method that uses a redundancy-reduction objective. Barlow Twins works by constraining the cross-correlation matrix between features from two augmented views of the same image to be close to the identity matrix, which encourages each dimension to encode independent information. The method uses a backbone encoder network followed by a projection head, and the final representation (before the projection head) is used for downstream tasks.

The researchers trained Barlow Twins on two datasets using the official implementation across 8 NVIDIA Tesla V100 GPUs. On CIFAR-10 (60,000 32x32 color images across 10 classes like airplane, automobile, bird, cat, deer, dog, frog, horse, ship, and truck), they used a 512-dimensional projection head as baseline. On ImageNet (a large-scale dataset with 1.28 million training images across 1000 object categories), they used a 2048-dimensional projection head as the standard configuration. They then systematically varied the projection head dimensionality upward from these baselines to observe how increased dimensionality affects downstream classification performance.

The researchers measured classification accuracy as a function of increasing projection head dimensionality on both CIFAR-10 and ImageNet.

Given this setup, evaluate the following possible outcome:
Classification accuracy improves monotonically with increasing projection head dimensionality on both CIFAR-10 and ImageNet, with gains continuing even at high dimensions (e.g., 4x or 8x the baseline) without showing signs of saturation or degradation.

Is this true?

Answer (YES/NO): NO